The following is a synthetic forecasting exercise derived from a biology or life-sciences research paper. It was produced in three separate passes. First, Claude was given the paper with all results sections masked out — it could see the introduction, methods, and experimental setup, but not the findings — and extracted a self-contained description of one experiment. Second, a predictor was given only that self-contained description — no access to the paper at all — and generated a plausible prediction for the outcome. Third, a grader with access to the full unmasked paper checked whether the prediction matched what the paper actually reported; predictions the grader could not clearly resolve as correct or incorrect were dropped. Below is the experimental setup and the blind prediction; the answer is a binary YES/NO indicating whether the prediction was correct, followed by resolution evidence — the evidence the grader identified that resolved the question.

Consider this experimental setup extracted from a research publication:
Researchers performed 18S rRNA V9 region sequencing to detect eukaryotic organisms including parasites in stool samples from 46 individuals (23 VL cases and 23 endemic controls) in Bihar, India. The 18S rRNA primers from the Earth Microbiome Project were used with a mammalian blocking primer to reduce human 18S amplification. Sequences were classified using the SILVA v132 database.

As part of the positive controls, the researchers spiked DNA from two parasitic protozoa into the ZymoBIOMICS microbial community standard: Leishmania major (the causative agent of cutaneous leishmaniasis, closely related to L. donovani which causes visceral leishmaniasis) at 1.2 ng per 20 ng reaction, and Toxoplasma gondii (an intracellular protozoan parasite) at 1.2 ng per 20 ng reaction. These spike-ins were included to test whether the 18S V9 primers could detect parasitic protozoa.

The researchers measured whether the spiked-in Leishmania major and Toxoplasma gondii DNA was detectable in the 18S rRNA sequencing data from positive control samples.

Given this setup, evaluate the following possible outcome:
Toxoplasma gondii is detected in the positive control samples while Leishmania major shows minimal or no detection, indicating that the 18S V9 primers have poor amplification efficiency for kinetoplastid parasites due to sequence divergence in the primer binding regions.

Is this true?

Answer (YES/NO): NO